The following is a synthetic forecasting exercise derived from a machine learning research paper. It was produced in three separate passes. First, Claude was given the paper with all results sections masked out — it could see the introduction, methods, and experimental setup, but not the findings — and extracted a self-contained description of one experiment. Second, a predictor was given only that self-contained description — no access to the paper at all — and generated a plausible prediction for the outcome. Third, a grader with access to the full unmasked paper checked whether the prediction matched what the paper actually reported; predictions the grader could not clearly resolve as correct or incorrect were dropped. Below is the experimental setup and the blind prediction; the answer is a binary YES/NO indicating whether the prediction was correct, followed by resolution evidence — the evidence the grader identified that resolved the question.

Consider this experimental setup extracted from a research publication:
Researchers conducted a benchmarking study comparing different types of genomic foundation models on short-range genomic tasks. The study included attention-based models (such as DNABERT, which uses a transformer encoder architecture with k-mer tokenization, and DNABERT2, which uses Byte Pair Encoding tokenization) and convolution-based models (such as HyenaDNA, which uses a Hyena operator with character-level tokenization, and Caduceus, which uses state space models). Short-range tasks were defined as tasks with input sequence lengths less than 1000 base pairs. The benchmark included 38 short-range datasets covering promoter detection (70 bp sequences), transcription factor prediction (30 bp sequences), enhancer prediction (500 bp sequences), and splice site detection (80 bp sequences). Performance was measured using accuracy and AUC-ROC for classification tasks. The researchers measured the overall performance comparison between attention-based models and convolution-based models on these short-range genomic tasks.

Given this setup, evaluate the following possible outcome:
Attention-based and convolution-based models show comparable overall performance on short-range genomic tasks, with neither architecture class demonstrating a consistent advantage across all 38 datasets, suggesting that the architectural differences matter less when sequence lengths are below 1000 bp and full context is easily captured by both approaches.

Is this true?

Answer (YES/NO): NO